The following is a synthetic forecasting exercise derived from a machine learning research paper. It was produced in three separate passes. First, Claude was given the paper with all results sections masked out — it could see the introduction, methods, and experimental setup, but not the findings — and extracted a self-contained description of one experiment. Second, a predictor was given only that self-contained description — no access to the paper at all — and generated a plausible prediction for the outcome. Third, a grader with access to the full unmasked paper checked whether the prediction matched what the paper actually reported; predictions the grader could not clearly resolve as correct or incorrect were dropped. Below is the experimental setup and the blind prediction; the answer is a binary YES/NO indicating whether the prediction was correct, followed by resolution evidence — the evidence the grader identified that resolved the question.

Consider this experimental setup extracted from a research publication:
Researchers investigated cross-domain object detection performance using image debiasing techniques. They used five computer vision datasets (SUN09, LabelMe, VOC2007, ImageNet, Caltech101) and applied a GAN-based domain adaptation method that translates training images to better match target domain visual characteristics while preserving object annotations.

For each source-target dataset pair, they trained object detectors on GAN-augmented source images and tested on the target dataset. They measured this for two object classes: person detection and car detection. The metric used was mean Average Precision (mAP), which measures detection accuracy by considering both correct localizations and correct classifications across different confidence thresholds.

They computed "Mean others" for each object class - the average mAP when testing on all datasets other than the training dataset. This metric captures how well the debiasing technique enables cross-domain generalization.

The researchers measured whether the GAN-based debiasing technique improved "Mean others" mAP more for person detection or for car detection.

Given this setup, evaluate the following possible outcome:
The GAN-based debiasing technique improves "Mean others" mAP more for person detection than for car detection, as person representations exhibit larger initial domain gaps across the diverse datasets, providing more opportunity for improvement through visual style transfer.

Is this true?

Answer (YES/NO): YES